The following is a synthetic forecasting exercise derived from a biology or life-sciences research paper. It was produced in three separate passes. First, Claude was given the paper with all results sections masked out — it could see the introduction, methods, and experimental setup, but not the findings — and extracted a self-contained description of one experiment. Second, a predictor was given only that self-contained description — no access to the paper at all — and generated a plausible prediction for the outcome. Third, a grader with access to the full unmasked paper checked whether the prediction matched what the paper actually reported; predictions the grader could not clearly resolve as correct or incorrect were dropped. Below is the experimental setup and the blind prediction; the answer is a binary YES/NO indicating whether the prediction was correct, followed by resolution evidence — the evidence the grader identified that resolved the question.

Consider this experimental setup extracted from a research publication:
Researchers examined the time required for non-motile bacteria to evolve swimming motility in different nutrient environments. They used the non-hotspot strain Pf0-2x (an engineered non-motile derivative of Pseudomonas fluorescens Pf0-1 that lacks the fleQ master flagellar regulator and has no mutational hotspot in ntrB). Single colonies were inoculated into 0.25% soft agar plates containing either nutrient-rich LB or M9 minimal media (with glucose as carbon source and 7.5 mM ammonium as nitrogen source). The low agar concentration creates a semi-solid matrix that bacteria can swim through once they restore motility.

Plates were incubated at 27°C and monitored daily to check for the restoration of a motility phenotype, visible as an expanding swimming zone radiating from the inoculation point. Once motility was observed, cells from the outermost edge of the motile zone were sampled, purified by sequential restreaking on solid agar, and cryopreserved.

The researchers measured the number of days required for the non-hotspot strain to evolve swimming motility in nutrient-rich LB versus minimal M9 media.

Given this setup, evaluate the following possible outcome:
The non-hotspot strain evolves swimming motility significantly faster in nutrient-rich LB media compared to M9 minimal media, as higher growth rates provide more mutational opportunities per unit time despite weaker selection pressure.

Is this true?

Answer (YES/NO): YES